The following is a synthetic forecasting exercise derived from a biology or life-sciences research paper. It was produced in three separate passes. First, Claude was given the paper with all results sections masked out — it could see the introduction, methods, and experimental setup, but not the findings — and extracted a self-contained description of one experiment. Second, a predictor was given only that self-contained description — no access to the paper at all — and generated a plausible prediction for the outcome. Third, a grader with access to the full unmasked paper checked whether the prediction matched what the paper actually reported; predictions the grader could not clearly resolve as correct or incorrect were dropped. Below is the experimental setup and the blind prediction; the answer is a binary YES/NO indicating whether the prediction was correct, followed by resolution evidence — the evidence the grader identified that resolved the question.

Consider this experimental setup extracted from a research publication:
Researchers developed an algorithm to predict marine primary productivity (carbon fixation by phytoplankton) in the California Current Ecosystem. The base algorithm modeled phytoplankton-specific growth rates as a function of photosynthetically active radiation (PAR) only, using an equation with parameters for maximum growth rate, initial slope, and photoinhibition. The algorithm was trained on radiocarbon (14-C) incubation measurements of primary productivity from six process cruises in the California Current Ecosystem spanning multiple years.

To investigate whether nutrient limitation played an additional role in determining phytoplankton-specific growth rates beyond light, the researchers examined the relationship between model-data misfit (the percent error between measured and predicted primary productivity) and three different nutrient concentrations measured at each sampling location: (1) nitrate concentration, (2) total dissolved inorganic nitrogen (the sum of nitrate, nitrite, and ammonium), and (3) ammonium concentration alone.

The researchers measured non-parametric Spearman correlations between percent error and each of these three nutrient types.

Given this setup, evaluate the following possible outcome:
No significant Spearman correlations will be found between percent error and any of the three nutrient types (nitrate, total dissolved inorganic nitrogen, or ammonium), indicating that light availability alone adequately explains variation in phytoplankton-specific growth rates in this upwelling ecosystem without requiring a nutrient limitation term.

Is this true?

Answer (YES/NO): NO